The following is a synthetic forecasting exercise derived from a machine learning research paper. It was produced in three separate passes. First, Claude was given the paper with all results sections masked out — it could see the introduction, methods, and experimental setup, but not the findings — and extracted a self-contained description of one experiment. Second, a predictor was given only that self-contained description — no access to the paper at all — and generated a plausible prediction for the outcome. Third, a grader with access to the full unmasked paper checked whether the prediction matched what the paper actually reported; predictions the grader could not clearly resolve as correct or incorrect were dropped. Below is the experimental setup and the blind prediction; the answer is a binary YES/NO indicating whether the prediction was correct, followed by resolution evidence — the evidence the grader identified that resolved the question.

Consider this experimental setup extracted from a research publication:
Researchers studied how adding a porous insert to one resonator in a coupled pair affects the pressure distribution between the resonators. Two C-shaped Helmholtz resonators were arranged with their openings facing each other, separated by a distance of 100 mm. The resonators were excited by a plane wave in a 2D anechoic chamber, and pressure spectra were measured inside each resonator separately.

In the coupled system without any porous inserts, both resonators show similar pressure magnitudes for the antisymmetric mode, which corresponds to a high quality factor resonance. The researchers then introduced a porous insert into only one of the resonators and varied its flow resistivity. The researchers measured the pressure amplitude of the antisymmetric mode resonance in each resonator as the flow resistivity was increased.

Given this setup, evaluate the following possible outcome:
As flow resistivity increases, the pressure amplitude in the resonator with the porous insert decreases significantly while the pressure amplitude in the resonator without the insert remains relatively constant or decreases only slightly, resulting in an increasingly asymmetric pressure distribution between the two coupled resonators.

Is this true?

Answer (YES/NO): YES